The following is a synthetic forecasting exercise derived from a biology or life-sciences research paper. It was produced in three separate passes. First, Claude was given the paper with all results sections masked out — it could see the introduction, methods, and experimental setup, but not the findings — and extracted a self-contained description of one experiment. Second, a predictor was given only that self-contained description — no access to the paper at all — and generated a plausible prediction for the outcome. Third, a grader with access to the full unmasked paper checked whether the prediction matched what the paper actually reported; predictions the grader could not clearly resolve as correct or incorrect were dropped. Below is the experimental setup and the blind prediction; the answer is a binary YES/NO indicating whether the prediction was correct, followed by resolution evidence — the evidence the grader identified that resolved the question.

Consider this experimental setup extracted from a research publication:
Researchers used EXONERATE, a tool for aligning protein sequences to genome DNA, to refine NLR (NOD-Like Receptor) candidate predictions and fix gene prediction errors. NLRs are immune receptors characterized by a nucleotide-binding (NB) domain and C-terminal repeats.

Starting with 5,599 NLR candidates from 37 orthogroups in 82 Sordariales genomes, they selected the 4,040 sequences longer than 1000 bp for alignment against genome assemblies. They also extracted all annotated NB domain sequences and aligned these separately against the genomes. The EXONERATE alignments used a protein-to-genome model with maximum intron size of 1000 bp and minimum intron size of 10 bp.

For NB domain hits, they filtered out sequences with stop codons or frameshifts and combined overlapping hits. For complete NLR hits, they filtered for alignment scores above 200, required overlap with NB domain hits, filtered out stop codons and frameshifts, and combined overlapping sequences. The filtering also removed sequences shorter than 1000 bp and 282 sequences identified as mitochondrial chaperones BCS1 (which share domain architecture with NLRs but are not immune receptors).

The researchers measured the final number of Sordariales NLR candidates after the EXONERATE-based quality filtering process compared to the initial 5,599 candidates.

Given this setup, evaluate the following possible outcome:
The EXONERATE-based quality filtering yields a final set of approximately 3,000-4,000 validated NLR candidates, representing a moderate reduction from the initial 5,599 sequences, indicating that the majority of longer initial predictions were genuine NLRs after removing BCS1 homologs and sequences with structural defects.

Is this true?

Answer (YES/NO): NO